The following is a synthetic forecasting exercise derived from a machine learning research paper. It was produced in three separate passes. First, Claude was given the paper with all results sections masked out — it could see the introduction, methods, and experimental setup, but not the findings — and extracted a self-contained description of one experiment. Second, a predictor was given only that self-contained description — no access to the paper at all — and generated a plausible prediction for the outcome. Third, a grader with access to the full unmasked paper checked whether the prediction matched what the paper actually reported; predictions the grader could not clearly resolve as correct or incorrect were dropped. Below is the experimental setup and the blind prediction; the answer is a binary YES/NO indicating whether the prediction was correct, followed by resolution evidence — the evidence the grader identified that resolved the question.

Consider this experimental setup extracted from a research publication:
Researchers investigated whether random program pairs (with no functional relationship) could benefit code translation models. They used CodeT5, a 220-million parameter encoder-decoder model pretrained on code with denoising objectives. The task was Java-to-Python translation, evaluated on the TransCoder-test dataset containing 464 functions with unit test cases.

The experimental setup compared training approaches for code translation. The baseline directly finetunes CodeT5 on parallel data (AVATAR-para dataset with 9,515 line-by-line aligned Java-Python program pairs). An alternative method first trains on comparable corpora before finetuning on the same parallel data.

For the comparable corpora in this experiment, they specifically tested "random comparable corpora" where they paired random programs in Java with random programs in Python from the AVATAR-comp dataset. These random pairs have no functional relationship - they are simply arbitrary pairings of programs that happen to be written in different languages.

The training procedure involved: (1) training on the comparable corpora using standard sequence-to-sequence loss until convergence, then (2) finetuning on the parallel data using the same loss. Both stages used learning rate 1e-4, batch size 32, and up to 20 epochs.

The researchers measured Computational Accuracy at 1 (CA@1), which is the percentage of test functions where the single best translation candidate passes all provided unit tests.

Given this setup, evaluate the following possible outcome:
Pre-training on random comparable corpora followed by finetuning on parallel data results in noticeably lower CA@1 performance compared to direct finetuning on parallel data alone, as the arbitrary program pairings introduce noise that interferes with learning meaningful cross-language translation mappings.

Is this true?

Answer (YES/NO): NO